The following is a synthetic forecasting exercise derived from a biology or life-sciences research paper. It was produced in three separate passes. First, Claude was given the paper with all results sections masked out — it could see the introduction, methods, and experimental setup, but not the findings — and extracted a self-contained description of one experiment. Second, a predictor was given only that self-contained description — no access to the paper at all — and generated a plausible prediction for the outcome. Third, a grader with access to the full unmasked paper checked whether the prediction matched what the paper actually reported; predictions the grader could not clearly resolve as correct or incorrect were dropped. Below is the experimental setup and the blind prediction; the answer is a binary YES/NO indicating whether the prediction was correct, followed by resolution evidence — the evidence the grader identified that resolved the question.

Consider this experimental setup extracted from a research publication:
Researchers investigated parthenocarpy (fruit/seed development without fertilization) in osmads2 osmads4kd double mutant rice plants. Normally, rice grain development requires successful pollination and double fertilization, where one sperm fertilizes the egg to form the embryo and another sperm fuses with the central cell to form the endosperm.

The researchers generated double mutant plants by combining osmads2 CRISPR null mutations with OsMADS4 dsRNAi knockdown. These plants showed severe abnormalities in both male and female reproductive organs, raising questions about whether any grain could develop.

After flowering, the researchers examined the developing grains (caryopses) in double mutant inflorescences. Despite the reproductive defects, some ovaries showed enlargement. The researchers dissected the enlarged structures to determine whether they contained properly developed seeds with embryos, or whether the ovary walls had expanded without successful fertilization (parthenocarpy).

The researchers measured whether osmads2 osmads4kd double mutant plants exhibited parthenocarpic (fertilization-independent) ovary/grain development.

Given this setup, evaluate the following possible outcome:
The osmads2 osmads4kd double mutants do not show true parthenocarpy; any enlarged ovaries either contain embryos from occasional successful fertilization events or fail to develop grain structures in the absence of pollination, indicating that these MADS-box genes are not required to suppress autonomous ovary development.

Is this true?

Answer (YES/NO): NO